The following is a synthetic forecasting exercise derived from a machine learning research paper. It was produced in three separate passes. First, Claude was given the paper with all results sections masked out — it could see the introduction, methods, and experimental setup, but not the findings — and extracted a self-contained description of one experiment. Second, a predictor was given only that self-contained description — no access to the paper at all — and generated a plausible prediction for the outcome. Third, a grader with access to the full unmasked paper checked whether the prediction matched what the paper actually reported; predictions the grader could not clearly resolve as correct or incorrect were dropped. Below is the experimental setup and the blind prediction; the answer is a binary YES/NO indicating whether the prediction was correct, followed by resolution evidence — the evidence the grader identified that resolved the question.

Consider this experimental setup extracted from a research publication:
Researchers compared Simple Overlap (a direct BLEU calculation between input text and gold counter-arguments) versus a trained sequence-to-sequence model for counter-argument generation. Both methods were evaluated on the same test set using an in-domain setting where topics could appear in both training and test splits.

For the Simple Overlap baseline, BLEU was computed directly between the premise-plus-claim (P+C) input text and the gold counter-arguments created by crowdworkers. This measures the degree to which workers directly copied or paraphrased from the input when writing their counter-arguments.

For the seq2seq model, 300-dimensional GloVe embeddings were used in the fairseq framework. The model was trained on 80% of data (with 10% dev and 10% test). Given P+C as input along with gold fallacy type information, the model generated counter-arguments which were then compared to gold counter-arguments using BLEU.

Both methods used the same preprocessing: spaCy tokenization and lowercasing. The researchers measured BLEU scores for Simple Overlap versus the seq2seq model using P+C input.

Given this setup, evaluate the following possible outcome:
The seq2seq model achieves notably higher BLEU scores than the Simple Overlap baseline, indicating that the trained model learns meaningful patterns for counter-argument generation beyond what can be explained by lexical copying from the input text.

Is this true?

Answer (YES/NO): NO